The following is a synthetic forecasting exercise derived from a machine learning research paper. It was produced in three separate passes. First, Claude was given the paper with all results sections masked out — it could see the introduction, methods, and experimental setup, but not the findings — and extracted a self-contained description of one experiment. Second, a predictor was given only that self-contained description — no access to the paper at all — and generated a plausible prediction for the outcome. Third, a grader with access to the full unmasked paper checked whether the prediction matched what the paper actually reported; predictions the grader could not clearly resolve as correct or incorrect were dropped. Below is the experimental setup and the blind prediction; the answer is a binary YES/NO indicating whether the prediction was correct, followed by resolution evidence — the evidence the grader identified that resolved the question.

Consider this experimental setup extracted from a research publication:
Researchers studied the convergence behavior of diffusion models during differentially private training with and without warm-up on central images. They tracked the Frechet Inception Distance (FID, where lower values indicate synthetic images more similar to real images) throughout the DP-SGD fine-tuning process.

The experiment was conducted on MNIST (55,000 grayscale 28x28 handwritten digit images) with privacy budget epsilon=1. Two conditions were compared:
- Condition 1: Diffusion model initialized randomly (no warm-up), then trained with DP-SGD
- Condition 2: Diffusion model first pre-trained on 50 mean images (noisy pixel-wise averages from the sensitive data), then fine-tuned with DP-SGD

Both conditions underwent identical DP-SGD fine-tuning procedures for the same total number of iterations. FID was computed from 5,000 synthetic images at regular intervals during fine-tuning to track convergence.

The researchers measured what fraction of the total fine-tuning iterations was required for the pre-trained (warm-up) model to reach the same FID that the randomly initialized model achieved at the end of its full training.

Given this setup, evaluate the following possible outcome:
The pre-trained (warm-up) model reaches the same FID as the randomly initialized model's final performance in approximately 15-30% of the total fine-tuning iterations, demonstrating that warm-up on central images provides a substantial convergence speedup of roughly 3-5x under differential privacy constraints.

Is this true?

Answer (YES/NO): YES